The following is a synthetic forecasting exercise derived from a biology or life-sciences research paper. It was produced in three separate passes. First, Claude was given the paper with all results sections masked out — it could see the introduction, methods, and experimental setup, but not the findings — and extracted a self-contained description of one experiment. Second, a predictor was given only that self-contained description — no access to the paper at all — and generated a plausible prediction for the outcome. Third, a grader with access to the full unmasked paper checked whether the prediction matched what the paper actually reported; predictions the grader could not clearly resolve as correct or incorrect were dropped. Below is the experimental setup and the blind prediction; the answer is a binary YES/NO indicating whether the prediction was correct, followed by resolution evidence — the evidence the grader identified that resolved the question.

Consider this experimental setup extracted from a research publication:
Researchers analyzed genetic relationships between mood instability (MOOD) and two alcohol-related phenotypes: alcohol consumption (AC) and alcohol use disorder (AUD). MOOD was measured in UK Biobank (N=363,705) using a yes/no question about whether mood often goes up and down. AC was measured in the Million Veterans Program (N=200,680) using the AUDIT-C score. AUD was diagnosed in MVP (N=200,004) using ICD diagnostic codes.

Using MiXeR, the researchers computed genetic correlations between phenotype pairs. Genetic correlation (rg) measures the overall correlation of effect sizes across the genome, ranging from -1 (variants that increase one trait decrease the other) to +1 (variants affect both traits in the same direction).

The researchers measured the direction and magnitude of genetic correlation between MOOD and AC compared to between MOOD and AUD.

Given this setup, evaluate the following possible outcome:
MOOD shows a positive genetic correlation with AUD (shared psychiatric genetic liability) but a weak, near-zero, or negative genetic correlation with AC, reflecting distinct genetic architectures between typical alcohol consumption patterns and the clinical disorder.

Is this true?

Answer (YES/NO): YES